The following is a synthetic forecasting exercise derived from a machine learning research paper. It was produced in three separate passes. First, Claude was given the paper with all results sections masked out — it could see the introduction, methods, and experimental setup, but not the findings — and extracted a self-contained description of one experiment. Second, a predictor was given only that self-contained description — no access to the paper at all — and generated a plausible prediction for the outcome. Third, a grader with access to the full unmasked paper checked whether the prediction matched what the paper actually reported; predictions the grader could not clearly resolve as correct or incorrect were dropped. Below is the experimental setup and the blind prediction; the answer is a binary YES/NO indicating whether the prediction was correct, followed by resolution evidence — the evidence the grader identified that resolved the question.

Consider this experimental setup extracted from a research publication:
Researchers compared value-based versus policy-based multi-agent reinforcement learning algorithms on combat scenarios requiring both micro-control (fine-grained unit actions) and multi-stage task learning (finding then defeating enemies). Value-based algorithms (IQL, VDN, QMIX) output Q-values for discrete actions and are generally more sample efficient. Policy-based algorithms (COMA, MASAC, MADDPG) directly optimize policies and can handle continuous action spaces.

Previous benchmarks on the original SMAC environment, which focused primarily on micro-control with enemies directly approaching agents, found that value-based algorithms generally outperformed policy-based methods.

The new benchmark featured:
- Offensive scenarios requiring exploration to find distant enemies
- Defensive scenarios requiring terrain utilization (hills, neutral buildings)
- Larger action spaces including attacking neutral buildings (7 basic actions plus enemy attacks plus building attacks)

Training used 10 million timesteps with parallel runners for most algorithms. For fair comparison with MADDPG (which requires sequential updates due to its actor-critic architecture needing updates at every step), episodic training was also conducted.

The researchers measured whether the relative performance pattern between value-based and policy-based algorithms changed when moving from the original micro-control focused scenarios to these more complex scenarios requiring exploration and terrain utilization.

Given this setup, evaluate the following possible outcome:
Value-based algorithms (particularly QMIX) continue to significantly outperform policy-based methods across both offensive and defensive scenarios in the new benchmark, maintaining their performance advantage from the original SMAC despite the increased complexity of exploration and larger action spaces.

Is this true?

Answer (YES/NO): NO